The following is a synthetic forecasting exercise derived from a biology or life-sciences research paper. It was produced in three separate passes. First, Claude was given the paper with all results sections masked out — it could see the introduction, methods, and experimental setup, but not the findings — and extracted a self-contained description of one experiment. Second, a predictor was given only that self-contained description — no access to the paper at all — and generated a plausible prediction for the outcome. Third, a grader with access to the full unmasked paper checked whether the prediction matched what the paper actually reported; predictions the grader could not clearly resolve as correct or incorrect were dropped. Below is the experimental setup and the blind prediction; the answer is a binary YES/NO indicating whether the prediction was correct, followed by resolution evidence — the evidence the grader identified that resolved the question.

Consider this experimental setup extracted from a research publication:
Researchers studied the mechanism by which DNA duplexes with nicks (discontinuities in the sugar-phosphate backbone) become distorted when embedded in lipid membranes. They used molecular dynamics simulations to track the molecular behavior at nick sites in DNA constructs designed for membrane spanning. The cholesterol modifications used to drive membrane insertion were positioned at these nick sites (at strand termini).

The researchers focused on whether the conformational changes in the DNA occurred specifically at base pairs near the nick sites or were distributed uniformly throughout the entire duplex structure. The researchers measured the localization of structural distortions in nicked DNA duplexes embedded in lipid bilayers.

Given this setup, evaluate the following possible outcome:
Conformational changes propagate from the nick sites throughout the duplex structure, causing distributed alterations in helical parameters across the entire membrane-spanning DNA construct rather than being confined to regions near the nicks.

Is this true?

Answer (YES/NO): NO